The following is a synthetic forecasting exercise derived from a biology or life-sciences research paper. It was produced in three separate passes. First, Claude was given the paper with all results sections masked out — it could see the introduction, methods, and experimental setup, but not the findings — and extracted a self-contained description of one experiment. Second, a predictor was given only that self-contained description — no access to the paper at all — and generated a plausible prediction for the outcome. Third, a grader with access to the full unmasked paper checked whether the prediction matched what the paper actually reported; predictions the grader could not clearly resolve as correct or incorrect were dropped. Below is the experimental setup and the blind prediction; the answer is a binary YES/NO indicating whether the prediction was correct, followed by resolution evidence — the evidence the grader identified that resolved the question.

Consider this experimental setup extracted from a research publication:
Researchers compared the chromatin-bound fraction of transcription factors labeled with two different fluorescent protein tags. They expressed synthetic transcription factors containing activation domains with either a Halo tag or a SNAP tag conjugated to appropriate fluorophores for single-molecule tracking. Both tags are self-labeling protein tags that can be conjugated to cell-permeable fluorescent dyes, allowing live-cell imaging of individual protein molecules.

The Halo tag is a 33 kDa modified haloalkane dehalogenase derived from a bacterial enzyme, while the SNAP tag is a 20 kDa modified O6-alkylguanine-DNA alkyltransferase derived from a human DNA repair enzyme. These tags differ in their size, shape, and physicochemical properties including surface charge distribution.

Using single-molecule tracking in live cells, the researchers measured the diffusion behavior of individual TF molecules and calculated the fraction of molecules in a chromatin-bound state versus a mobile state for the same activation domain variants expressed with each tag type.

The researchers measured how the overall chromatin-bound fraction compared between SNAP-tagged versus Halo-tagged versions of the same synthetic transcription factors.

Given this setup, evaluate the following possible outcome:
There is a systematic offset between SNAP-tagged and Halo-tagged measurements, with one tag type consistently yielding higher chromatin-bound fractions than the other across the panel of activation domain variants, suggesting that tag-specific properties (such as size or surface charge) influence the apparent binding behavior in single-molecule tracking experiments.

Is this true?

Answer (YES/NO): YES